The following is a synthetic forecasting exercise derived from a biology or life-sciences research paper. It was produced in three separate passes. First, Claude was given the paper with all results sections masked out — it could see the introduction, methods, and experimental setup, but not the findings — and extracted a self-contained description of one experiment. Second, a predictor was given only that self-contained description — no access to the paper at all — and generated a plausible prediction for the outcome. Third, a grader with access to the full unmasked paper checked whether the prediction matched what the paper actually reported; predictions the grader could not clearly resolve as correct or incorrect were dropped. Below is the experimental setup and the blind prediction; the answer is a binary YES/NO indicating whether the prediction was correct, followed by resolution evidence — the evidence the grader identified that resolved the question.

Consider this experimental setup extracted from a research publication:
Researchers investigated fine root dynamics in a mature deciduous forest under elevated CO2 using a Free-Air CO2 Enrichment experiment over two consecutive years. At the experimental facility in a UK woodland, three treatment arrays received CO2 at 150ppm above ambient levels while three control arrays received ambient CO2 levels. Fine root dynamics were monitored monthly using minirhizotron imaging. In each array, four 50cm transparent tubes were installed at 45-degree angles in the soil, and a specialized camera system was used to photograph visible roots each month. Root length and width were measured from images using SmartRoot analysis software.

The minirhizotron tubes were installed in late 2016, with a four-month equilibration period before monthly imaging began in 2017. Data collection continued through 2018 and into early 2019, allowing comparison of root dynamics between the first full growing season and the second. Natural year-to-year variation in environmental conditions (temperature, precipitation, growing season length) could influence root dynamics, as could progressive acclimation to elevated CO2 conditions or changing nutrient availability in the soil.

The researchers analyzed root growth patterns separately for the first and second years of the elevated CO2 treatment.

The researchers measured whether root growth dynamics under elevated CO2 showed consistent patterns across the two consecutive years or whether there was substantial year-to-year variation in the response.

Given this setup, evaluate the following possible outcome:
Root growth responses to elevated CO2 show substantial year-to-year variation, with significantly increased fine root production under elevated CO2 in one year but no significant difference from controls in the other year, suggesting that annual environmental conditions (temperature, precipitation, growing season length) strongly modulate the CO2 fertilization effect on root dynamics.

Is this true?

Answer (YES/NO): YES